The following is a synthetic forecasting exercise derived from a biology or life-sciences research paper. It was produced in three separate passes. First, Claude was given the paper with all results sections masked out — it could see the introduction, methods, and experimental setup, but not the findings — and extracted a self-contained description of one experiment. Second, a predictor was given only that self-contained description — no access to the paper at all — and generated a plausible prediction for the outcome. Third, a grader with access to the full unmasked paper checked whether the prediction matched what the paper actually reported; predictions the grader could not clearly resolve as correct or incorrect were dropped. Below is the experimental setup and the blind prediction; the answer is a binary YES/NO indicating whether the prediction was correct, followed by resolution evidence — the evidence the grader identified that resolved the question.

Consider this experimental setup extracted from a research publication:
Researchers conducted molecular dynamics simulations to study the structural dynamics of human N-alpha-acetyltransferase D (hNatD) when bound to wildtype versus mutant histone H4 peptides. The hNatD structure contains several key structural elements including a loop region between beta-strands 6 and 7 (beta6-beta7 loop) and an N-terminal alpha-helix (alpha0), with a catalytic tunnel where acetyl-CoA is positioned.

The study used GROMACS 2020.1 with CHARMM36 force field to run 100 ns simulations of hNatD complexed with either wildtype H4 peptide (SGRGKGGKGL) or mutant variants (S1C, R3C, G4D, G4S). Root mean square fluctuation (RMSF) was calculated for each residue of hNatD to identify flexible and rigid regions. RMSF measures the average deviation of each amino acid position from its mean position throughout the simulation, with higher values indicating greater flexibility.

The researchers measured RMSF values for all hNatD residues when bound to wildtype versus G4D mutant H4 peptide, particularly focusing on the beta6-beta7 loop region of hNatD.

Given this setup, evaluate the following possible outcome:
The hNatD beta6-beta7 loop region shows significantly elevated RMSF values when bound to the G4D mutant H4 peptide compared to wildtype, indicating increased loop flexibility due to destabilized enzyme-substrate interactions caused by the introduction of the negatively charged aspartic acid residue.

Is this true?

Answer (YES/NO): YES